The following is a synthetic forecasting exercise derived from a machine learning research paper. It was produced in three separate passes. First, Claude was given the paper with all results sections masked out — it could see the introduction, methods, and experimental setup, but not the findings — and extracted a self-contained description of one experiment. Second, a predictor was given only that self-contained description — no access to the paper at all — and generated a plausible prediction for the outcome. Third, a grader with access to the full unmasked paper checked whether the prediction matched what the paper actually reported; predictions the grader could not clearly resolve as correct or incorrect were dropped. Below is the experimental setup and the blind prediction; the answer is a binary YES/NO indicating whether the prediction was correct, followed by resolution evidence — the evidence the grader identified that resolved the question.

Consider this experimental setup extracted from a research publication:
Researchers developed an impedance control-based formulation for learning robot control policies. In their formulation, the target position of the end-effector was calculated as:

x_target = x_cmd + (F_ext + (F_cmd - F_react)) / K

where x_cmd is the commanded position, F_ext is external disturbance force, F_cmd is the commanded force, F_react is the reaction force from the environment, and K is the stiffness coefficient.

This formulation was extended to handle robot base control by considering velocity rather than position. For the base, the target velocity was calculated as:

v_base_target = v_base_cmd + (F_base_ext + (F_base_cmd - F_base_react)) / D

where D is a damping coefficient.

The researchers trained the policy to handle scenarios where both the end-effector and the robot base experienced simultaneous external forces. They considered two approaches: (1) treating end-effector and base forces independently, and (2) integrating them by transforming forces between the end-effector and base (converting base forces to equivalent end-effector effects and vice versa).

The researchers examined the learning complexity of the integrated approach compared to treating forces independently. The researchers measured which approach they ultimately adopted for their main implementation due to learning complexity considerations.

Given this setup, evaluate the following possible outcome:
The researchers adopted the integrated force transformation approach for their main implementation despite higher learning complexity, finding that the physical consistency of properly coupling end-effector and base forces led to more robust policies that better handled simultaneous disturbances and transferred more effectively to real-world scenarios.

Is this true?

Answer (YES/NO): NO